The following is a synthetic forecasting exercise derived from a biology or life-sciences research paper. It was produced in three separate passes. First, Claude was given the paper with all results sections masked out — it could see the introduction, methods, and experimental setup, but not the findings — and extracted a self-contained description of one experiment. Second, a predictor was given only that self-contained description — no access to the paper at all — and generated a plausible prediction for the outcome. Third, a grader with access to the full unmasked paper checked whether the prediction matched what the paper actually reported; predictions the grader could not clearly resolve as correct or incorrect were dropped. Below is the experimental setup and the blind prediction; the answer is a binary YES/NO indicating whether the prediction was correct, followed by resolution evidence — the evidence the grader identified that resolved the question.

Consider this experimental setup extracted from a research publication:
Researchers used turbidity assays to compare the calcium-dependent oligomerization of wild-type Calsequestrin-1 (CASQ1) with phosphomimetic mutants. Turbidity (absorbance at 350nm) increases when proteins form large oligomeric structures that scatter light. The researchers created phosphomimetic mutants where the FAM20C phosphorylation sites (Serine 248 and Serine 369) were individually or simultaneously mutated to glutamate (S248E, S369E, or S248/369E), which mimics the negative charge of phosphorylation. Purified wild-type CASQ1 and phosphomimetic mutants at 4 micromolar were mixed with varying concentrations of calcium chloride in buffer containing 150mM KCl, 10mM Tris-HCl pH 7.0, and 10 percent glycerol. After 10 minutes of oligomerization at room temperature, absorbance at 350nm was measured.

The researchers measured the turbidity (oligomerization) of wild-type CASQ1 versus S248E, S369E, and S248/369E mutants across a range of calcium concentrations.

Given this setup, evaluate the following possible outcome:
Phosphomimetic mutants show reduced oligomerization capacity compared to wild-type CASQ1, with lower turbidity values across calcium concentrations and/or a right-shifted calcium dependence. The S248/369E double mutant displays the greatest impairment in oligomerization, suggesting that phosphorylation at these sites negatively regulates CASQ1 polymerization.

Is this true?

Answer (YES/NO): NO